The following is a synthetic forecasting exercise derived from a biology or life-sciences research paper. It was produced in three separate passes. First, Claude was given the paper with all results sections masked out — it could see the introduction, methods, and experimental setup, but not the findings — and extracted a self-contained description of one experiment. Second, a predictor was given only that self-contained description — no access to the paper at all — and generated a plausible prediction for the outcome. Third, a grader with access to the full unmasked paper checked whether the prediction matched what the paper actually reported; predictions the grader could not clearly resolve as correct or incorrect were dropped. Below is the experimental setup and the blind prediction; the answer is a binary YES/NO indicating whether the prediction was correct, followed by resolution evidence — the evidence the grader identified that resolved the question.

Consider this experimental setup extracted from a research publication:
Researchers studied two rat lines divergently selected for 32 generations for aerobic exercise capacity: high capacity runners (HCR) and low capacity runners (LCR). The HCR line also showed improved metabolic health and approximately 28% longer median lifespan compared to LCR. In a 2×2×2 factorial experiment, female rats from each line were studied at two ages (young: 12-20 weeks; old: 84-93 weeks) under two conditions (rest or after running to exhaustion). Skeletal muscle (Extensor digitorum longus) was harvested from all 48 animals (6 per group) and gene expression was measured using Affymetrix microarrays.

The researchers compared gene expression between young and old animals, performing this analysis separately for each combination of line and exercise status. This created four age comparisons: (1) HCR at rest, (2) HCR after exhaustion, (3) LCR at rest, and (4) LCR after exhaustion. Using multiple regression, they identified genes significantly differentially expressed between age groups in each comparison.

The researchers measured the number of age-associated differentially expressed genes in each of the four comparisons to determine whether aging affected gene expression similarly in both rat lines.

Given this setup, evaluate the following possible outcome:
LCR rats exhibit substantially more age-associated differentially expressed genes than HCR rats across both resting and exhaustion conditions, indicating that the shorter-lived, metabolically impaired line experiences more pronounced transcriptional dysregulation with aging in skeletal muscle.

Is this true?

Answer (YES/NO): NO